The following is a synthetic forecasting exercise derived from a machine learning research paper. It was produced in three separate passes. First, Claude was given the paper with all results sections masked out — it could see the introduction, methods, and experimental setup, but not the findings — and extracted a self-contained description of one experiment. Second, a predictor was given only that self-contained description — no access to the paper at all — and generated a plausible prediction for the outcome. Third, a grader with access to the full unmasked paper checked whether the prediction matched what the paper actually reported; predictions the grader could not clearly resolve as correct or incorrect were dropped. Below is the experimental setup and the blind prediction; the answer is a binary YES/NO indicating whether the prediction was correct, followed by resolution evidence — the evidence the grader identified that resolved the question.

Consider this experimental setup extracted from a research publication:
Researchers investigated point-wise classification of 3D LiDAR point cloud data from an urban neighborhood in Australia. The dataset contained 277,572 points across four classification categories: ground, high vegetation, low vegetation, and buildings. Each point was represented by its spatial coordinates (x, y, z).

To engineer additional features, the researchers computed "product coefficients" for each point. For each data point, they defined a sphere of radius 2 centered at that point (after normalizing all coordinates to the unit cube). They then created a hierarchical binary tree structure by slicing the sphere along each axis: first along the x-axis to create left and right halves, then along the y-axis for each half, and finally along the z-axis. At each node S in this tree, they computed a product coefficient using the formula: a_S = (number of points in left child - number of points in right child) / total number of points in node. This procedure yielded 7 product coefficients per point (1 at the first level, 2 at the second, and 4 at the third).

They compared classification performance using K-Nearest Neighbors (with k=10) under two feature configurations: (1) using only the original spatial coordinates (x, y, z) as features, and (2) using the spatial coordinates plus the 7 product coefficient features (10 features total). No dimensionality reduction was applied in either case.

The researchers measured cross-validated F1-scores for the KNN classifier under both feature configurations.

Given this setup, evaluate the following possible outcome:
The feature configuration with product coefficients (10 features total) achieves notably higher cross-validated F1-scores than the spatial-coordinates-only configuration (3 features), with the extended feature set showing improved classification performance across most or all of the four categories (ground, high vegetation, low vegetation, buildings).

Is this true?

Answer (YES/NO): NO